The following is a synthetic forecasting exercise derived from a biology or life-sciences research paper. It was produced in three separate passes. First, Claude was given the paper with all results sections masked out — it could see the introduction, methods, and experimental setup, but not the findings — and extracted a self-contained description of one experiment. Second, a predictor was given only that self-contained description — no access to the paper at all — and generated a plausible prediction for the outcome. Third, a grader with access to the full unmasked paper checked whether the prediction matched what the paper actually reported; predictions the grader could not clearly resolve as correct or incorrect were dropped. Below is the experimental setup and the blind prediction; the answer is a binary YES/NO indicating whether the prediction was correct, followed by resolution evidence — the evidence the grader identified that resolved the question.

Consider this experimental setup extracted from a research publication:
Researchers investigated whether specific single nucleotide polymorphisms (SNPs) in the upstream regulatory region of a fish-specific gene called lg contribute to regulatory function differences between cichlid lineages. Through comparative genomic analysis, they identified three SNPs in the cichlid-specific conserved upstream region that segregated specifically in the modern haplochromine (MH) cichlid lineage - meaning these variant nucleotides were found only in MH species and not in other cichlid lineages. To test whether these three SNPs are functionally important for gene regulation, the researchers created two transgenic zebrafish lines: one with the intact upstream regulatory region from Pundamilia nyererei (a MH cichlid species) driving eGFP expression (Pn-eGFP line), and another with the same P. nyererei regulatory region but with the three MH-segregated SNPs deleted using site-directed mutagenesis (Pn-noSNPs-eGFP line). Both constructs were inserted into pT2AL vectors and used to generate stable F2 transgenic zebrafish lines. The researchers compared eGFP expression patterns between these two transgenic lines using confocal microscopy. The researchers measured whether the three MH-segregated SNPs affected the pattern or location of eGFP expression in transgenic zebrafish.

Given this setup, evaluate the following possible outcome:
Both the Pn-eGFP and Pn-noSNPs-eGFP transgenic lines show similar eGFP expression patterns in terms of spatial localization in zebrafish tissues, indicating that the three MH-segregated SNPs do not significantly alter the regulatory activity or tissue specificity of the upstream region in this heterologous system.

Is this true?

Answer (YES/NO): NO